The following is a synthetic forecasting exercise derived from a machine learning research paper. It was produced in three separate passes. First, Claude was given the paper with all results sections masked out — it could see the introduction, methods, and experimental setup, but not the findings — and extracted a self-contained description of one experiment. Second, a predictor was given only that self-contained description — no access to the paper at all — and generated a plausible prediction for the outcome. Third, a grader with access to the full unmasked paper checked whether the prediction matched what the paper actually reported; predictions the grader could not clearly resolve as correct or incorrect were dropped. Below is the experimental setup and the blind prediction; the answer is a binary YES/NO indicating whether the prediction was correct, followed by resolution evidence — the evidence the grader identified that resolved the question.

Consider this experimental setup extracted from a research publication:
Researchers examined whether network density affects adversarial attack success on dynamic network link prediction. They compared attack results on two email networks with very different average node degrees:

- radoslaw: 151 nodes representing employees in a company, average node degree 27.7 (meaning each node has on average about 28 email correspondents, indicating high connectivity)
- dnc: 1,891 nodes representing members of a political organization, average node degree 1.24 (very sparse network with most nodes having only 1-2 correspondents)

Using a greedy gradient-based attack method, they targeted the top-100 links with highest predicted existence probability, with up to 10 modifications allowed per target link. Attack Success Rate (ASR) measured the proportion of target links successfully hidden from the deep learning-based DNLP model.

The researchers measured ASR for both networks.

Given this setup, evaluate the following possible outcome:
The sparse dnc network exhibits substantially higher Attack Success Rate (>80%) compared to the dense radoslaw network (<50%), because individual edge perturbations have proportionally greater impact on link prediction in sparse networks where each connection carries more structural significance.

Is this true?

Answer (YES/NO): NO